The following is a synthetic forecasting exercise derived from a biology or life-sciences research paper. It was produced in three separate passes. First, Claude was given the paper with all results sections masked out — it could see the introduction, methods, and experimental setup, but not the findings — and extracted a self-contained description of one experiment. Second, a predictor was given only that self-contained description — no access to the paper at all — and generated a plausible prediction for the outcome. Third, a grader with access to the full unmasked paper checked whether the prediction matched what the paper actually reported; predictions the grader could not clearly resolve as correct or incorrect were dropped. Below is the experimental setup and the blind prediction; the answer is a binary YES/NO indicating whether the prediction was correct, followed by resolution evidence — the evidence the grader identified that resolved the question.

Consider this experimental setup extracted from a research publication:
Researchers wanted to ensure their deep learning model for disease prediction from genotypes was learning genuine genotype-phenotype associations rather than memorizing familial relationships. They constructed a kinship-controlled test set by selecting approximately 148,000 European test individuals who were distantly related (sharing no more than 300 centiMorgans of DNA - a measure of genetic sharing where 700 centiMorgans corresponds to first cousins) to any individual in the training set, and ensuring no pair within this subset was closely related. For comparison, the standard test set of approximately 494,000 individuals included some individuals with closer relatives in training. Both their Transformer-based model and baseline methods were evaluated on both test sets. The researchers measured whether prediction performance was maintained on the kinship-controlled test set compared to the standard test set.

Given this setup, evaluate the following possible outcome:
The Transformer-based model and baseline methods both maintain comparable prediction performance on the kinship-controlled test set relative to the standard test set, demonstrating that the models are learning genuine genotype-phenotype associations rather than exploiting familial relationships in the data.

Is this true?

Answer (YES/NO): YES